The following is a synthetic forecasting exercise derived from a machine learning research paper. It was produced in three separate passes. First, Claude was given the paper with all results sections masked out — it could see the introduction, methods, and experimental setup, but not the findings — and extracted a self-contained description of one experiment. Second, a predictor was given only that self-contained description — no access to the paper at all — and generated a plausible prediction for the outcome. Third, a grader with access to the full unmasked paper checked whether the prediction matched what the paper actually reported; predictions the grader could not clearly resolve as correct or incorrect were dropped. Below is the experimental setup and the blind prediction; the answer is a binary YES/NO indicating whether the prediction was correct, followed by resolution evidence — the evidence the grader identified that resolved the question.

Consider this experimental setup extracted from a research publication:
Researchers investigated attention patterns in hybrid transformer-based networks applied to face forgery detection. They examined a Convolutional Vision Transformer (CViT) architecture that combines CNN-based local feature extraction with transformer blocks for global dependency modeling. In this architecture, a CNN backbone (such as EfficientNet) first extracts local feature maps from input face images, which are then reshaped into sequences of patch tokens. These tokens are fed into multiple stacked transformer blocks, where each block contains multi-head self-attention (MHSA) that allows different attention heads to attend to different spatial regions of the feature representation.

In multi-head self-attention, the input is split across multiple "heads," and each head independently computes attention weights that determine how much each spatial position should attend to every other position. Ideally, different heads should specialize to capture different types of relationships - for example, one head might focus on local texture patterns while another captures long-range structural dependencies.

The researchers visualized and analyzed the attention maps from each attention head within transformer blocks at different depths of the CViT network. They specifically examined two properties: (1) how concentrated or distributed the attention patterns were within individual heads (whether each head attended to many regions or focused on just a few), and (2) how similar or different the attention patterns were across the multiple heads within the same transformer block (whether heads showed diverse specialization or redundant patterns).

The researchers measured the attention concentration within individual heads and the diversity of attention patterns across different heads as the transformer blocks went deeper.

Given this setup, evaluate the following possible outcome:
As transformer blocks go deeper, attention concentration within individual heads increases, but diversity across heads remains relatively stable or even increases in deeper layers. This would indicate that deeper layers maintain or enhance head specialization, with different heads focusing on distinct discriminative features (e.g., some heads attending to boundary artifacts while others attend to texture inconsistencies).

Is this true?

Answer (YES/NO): NO